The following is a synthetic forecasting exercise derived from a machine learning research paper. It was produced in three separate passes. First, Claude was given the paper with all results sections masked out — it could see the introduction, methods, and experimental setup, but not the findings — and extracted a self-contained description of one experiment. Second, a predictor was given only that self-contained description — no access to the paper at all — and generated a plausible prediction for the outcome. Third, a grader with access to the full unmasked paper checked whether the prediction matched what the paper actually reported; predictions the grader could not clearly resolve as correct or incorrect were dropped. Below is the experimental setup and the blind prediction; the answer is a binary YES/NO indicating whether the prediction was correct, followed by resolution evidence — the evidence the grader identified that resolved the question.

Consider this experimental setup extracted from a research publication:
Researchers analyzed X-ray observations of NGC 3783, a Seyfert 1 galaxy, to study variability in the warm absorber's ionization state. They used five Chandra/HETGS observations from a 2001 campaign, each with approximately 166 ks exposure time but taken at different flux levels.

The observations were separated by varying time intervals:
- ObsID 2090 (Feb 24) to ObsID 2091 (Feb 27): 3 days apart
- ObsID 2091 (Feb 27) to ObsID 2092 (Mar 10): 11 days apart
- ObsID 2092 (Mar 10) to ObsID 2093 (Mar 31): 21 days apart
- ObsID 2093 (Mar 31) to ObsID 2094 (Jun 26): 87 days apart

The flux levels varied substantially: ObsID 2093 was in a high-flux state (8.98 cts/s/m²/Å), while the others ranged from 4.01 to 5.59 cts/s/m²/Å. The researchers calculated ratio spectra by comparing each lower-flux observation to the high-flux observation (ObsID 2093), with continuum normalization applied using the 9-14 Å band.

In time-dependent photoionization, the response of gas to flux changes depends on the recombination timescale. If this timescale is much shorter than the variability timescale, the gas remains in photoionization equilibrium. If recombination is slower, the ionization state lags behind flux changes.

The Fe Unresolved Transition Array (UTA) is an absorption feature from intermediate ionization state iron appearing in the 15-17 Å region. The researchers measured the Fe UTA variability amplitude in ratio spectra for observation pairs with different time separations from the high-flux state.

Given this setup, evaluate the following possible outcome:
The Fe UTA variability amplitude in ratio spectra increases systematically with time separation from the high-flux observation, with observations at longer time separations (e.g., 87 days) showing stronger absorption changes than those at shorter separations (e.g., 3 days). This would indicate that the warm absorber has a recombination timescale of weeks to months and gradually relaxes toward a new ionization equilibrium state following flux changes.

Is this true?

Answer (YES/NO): NO